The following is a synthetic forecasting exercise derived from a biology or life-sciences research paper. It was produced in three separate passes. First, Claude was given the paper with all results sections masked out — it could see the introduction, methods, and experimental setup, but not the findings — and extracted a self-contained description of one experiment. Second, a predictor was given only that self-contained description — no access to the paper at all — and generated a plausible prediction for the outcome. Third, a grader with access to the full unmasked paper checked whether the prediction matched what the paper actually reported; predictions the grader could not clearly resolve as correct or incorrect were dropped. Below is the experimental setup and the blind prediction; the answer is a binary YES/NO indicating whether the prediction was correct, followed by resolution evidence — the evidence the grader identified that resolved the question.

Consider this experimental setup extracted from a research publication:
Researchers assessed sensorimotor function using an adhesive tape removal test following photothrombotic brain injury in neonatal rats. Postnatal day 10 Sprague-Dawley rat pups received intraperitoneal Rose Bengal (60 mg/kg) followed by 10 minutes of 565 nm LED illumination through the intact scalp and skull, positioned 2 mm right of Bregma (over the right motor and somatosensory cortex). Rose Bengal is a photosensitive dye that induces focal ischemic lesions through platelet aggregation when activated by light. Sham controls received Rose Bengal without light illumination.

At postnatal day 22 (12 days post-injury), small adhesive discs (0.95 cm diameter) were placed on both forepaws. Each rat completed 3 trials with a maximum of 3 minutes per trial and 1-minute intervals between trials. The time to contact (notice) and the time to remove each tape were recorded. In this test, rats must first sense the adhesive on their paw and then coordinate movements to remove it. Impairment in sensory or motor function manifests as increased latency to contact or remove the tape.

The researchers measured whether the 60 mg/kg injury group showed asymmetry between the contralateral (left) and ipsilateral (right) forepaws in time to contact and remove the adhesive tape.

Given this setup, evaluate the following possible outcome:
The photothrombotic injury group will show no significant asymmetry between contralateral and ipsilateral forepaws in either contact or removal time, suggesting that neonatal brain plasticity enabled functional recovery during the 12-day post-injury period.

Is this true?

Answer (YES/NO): NO